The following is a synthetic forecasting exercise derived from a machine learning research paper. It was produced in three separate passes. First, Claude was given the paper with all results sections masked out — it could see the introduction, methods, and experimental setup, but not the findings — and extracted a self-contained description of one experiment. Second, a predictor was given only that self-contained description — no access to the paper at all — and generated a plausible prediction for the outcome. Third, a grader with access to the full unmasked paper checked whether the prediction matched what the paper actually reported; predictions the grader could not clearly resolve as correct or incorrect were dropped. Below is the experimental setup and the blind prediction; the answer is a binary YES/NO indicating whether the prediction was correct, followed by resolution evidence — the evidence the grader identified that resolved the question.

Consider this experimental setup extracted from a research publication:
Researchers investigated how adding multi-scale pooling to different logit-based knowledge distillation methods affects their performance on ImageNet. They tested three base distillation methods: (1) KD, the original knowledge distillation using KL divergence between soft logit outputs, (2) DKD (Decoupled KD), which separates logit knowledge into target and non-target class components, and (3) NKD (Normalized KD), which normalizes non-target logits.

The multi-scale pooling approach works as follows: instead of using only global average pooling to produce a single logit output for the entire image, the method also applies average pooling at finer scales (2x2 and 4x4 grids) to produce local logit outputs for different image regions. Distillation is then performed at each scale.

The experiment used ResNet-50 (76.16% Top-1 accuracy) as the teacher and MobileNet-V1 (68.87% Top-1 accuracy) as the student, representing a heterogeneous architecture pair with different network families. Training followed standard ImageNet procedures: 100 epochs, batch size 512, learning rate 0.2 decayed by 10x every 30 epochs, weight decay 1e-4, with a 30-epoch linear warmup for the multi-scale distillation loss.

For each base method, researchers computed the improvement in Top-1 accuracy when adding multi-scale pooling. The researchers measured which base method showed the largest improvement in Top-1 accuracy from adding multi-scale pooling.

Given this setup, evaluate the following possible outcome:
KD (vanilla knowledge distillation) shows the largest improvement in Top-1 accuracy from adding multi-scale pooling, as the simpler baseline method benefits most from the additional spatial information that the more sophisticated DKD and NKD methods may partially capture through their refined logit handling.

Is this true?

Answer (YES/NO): YES